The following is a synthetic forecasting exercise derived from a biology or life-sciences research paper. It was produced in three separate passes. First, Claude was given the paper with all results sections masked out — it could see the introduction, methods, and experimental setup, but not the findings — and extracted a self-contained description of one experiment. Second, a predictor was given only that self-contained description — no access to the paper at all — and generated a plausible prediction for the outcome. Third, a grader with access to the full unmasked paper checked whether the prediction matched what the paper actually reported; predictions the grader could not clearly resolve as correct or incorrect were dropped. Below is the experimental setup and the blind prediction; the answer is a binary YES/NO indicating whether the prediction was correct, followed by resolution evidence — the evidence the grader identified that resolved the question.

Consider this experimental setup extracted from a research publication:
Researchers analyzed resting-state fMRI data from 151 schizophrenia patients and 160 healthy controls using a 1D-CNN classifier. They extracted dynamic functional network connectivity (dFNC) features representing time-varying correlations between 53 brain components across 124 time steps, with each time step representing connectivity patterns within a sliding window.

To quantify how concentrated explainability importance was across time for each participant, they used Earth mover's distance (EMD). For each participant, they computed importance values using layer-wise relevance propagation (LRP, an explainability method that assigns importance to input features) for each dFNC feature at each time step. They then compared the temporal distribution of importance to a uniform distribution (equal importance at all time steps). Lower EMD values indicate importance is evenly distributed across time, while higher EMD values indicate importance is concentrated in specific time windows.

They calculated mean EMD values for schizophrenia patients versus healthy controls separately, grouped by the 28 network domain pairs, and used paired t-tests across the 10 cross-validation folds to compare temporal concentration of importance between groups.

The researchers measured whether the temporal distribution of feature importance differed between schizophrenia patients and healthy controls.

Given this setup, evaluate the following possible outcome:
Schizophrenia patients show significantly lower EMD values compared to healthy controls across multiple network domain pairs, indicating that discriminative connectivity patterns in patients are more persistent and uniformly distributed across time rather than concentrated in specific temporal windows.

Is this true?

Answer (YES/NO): NO